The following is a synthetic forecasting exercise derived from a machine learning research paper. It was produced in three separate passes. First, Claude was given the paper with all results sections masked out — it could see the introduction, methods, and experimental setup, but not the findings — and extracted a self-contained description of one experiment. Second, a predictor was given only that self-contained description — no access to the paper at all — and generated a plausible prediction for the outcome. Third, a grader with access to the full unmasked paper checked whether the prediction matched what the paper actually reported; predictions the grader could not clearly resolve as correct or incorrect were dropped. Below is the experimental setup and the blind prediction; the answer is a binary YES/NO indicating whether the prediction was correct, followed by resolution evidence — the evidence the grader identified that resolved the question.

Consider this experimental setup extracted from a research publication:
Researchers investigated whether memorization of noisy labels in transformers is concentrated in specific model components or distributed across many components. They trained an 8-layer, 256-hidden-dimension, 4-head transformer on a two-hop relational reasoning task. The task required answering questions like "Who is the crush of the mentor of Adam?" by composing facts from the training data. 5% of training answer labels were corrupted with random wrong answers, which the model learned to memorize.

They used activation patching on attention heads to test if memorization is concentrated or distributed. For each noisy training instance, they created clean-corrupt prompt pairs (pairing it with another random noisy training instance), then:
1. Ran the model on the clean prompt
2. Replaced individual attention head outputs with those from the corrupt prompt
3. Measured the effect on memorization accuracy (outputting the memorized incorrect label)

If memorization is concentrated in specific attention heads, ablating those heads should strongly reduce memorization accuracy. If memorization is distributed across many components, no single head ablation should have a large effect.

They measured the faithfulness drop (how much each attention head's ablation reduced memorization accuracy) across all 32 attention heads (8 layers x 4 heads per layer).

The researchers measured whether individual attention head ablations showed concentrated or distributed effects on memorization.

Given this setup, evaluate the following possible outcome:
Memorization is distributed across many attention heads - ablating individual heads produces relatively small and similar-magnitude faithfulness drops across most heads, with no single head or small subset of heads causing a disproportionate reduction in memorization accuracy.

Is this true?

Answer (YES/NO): YES